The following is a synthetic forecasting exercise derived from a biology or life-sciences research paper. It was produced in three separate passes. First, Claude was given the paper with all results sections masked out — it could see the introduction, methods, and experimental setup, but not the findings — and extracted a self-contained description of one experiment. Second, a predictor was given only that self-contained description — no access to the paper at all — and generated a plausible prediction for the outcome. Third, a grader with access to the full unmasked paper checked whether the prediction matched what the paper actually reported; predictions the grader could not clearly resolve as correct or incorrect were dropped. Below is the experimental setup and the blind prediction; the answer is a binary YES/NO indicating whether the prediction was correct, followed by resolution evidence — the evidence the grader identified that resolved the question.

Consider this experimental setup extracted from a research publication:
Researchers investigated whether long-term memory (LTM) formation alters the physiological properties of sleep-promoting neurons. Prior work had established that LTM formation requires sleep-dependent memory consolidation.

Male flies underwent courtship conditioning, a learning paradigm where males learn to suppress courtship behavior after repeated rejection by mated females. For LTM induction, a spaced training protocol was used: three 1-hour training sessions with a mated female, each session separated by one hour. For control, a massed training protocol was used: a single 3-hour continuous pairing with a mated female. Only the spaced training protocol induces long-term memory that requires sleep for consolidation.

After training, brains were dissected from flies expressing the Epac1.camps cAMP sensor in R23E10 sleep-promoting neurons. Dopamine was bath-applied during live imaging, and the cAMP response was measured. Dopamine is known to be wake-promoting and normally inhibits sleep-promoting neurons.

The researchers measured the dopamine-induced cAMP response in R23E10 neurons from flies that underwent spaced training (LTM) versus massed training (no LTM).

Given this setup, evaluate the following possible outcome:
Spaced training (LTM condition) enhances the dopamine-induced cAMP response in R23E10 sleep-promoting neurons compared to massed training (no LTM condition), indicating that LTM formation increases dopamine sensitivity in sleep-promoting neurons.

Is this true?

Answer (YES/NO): NO